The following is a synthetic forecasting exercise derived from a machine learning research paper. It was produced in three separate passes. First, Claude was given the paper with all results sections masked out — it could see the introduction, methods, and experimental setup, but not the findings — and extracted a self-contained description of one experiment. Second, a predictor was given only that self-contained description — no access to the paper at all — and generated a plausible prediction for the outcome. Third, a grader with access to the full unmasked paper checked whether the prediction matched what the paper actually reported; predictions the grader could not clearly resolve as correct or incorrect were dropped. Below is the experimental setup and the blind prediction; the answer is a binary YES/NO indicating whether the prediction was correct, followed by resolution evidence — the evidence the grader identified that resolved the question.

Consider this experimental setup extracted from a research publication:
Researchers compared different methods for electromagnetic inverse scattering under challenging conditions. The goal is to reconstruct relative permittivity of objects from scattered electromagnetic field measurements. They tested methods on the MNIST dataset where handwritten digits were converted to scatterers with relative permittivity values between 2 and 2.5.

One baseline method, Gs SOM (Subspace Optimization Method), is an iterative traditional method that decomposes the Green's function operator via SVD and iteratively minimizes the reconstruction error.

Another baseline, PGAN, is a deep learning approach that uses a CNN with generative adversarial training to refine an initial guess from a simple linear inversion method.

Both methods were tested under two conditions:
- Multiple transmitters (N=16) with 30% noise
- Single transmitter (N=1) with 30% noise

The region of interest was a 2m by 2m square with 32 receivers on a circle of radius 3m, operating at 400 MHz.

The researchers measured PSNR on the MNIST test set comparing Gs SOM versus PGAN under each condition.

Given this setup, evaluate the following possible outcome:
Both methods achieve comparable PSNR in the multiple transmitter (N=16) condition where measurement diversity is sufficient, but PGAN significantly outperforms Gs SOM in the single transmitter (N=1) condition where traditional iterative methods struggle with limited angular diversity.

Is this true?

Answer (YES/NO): NO